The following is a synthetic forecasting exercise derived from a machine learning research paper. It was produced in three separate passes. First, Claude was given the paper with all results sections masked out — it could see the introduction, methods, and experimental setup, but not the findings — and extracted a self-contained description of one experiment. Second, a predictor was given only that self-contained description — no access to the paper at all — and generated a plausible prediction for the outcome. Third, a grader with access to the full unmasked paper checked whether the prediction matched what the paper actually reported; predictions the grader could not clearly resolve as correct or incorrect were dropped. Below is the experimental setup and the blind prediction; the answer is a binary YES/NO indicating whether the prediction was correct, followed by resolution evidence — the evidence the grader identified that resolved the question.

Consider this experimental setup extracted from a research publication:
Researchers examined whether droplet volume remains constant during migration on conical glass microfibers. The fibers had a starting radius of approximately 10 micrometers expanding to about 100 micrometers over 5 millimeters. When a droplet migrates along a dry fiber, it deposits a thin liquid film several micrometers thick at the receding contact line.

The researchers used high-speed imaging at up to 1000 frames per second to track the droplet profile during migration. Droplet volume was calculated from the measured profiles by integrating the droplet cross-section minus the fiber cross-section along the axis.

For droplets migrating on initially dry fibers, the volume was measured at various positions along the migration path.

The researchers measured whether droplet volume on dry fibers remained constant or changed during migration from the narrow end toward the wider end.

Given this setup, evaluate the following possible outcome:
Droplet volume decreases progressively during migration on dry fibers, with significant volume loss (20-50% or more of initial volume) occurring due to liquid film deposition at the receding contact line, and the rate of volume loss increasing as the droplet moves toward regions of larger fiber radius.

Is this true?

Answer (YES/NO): NO